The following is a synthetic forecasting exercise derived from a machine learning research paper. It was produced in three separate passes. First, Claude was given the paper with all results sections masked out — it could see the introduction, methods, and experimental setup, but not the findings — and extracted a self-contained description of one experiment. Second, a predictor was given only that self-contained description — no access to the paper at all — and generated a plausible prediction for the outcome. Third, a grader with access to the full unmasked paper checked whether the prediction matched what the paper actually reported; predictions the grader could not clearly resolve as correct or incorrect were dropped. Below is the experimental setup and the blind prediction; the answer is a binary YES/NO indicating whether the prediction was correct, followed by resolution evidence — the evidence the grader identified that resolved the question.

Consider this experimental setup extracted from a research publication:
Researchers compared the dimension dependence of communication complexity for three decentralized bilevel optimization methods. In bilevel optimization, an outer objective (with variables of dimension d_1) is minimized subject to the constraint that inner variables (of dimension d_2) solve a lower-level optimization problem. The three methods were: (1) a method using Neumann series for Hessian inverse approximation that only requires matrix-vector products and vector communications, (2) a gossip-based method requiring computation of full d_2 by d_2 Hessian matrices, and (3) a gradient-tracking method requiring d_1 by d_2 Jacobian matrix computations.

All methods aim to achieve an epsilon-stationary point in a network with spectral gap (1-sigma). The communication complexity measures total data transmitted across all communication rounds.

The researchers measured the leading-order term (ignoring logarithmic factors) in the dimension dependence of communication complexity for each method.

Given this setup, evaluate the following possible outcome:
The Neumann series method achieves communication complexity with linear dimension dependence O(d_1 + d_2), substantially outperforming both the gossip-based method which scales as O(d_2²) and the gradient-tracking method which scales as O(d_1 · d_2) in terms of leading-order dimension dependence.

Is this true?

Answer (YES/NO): YES